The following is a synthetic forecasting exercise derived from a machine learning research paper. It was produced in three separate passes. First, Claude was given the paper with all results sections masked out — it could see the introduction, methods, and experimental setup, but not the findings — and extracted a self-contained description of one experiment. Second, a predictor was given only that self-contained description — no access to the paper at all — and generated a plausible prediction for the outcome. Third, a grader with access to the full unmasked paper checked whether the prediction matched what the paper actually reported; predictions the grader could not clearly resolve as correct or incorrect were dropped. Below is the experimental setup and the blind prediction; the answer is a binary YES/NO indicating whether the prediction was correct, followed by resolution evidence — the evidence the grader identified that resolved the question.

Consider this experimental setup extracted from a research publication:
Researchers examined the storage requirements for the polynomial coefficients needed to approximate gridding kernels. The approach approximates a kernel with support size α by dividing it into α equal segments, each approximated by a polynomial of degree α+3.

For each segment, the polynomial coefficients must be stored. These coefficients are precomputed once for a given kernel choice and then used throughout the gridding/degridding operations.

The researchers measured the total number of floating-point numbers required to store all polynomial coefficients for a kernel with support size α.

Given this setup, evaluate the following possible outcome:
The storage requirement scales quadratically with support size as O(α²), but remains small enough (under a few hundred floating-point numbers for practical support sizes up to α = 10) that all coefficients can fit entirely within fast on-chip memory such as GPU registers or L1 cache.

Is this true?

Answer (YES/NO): YES